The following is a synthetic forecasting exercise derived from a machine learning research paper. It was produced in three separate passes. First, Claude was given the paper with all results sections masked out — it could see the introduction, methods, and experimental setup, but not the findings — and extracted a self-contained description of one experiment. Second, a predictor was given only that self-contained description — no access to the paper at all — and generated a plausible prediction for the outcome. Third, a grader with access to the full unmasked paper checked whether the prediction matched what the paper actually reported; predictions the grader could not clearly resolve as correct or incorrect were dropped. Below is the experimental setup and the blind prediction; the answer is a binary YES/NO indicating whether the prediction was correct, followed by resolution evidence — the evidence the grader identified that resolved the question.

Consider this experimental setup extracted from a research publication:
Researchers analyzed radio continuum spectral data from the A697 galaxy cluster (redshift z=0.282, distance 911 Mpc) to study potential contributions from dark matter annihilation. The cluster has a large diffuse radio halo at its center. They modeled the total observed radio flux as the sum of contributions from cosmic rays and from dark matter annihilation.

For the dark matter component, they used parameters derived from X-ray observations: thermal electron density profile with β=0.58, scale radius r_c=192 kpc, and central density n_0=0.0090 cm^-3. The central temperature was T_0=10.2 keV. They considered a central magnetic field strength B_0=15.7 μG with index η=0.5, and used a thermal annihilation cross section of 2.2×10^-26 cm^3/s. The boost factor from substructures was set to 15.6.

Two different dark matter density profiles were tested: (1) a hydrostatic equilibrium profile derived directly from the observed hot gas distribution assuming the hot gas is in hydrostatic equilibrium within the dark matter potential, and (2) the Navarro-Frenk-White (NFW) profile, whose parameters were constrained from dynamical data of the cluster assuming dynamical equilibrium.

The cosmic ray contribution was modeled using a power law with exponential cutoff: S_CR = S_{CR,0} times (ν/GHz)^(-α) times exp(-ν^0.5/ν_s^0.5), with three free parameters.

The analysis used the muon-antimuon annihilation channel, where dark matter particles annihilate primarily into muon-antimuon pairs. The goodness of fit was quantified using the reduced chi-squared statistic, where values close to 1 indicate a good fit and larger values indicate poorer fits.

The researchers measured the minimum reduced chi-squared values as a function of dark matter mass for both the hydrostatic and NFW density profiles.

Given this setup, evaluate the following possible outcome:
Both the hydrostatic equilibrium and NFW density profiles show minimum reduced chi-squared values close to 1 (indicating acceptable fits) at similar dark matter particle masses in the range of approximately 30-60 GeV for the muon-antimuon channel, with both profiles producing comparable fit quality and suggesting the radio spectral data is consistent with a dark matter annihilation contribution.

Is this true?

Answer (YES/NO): NO